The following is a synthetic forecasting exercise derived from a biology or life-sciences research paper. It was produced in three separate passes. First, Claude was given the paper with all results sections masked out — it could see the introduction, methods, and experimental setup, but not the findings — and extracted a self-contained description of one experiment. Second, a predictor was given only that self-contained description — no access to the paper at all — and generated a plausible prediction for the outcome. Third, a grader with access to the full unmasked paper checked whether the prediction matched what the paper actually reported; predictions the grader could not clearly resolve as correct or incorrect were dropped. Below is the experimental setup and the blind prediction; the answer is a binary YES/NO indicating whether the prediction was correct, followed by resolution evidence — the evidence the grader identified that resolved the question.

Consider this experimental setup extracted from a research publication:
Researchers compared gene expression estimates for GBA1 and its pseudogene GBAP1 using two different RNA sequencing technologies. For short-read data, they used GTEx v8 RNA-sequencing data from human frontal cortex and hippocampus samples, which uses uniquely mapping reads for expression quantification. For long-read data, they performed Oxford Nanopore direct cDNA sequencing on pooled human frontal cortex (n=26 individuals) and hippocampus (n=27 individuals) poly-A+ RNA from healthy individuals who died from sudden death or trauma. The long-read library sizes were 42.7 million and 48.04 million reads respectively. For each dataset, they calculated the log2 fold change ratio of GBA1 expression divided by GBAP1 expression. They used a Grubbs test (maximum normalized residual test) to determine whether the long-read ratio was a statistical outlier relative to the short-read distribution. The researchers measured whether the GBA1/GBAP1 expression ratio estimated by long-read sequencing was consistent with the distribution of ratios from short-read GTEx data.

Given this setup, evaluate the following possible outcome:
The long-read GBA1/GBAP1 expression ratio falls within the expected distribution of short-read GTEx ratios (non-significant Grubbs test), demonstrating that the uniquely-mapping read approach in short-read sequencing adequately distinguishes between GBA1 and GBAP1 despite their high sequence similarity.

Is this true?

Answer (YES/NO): NO